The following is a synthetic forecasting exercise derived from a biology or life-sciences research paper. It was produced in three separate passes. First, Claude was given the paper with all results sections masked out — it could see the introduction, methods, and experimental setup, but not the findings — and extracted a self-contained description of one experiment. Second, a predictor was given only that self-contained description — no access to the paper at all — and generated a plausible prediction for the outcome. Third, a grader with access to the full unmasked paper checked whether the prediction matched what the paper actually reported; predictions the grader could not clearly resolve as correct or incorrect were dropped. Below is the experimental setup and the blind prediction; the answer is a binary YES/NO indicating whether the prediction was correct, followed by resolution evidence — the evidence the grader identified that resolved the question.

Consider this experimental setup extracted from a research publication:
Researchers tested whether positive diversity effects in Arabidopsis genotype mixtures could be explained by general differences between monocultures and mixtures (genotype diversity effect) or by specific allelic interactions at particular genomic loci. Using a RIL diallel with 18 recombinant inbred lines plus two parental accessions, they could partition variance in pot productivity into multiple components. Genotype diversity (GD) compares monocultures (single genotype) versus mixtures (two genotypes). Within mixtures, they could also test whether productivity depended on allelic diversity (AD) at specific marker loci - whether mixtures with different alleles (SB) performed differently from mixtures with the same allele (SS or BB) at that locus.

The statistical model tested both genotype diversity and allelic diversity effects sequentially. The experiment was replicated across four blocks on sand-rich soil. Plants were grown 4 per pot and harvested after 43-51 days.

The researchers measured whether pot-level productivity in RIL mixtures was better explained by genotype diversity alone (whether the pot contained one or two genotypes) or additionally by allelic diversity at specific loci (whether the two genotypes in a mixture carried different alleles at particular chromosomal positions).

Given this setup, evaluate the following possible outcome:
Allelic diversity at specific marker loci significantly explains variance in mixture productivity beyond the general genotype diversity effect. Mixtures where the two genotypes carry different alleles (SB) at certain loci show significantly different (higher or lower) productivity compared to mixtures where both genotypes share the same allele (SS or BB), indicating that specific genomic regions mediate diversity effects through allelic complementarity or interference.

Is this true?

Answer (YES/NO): YES